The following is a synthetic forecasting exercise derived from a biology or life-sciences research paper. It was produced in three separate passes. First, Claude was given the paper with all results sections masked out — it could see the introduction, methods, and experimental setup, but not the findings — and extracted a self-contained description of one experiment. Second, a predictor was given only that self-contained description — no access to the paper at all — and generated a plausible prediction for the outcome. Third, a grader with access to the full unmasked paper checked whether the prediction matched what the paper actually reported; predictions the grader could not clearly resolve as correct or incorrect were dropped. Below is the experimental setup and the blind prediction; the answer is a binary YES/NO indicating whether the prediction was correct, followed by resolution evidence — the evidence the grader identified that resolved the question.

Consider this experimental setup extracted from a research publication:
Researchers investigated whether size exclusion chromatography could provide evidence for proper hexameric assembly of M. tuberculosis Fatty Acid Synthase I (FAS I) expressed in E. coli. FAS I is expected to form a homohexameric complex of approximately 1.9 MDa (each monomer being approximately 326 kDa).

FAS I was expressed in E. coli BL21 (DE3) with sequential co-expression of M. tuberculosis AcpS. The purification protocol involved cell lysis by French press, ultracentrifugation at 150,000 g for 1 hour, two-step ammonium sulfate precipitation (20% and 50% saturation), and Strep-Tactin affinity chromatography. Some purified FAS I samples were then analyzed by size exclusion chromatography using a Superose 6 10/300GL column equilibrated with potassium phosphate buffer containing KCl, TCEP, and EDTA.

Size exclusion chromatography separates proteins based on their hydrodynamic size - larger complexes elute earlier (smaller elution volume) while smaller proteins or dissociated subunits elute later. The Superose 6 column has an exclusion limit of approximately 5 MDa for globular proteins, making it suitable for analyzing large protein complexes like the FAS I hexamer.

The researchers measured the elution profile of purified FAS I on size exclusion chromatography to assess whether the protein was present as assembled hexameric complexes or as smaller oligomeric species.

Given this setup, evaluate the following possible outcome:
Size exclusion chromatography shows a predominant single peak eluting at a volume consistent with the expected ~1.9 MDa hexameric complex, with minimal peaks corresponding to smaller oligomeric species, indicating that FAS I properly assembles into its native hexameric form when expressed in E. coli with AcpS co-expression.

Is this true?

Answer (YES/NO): NO